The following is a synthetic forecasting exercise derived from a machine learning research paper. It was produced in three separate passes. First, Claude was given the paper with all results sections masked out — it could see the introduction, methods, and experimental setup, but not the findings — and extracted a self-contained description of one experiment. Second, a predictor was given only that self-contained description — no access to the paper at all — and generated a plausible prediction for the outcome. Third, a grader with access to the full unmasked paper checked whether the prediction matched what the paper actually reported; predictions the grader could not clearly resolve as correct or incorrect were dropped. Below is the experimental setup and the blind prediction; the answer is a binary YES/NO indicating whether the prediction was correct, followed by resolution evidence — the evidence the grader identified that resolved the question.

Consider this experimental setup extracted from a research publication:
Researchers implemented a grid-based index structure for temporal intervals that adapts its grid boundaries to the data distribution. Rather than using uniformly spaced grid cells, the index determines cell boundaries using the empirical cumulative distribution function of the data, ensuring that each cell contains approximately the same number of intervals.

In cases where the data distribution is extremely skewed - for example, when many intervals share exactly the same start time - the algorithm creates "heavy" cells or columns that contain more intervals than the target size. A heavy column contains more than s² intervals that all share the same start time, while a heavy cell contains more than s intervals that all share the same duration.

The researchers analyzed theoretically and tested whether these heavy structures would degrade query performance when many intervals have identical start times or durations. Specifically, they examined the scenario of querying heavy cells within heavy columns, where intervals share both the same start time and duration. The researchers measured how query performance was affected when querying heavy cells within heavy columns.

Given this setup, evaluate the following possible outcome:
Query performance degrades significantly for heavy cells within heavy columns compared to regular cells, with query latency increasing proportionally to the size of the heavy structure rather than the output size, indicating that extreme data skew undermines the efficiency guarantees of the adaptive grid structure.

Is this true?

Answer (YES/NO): NO